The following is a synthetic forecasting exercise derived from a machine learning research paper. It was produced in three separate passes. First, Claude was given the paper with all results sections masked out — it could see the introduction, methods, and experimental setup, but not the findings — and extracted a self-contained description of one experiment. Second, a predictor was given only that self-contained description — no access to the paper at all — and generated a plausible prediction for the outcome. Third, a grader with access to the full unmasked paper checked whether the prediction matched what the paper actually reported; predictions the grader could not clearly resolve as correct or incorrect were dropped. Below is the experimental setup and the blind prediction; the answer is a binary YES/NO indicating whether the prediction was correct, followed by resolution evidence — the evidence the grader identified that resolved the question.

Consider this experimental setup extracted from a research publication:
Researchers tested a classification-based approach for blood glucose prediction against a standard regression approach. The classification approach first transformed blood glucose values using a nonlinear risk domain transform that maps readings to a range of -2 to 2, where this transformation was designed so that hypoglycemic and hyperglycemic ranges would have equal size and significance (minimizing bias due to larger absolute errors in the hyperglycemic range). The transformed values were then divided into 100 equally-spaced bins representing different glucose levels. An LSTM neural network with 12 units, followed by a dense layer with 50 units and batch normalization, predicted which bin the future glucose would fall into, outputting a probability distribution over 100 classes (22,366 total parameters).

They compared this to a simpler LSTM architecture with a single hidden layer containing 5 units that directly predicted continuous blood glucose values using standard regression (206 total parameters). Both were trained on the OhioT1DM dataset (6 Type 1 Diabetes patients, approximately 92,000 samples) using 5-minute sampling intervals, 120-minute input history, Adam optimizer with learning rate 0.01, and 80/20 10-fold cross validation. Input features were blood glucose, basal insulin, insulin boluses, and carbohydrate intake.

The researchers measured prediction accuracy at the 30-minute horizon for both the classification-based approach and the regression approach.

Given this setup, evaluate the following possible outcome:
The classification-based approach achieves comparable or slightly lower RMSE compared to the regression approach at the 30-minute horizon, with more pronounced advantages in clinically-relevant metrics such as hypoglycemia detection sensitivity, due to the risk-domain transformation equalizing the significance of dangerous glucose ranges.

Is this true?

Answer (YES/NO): NO